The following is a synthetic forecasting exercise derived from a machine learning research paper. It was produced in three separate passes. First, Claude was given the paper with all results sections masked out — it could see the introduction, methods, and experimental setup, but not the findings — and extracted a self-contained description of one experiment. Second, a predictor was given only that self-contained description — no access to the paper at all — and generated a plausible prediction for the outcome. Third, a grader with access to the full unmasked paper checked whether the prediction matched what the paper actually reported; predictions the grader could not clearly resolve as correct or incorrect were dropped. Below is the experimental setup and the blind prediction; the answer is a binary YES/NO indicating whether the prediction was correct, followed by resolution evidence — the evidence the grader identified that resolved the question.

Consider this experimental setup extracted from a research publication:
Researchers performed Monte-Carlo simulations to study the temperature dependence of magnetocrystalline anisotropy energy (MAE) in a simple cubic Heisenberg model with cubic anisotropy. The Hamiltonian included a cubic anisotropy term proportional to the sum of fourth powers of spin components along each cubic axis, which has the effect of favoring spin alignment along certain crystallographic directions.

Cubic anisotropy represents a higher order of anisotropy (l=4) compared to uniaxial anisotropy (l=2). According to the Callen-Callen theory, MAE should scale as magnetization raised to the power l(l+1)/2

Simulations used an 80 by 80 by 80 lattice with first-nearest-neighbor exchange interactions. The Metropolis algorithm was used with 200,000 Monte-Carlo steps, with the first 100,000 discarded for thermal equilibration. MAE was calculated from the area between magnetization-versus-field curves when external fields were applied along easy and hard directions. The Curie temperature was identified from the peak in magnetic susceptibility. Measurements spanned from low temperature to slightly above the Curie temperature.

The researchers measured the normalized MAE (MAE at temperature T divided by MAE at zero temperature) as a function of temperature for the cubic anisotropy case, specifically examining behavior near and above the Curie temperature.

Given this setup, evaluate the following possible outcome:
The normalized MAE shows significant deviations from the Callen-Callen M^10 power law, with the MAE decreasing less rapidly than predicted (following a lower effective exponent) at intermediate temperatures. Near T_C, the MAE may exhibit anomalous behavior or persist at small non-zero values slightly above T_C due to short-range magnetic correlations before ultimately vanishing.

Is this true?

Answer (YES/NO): NO